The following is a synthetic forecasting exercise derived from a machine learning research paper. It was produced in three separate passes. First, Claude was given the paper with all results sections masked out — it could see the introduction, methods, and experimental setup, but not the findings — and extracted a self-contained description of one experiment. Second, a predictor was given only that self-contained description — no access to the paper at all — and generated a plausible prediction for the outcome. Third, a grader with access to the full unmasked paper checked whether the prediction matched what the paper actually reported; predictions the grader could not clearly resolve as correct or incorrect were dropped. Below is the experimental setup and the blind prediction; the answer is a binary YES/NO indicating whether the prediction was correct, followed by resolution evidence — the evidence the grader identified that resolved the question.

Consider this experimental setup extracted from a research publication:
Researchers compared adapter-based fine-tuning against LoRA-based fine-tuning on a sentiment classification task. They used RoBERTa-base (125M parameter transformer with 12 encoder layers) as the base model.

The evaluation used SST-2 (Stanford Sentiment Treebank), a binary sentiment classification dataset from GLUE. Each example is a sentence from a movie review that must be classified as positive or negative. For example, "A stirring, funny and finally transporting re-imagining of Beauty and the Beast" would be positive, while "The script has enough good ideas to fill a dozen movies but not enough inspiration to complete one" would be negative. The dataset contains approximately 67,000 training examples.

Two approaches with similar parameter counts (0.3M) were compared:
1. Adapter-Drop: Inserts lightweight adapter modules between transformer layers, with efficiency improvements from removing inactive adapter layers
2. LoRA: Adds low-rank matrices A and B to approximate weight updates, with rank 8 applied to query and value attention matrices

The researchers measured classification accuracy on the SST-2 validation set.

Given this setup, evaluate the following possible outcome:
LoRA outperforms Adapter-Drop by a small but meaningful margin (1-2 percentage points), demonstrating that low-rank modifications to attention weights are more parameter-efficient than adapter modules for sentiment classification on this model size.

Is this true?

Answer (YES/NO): NO